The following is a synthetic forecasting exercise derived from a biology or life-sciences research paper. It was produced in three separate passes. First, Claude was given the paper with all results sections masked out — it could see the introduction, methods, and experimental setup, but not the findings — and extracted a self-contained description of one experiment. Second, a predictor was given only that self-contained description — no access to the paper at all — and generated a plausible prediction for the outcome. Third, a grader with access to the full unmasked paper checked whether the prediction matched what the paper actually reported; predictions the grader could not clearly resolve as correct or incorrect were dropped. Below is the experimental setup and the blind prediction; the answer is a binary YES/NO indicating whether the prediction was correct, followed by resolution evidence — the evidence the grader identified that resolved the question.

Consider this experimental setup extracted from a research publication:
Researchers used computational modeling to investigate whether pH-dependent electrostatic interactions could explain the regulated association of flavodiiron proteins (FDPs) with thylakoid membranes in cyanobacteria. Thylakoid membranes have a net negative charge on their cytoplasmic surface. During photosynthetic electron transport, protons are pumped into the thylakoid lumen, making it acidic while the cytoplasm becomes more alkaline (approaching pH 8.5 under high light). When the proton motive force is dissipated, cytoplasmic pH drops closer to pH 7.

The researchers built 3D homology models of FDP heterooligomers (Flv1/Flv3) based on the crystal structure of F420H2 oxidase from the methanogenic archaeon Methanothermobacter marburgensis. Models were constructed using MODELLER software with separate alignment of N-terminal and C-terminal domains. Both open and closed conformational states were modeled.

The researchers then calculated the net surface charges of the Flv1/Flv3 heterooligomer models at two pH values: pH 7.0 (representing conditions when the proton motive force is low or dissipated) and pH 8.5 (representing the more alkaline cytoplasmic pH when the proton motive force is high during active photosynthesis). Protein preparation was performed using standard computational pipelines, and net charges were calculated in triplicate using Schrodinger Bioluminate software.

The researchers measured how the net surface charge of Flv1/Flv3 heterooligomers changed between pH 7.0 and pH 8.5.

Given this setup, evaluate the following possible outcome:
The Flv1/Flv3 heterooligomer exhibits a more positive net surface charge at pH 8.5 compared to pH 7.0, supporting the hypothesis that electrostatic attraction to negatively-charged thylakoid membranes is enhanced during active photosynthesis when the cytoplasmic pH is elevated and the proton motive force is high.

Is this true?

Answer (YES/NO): NO